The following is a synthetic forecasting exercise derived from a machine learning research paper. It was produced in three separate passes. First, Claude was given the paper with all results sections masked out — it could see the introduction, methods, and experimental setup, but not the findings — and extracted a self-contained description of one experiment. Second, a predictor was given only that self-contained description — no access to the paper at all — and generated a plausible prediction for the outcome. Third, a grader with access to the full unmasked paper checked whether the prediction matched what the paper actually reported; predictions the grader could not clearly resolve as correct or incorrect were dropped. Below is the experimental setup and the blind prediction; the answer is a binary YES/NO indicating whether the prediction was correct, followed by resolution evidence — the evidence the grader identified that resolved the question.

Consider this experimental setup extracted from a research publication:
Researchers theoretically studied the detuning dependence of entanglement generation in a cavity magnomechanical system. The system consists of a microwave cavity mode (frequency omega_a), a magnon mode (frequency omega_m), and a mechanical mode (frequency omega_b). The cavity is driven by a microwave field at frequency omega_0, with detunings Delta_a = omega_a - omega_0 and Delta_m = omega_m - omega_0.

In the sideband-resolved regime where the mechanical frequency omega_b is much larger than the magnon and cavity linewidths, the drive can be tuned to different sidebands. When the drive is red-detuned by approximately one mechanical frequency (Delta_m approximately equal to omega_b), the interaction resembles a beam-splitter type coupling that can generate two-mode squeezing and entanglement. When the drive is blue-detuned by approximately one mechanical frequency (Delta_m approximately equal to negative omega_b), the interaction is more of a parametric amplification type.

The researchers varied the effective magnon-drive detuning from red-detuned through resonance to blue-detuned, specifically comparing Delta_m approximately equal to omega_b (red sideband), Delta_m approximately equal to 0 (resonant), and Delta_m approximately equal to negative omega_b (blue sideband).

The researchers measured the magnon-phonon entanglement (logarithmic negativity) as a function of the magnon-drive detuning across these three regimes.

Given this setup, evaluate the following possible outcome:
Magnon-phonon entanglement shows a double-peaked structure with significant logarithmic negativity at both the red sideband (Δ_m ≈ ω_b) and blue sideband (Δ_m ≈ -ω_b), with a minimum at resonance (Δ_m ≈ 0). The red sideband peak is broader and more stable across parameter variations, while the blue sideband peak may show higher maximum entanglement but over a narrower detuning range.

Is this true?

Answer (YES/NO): NO